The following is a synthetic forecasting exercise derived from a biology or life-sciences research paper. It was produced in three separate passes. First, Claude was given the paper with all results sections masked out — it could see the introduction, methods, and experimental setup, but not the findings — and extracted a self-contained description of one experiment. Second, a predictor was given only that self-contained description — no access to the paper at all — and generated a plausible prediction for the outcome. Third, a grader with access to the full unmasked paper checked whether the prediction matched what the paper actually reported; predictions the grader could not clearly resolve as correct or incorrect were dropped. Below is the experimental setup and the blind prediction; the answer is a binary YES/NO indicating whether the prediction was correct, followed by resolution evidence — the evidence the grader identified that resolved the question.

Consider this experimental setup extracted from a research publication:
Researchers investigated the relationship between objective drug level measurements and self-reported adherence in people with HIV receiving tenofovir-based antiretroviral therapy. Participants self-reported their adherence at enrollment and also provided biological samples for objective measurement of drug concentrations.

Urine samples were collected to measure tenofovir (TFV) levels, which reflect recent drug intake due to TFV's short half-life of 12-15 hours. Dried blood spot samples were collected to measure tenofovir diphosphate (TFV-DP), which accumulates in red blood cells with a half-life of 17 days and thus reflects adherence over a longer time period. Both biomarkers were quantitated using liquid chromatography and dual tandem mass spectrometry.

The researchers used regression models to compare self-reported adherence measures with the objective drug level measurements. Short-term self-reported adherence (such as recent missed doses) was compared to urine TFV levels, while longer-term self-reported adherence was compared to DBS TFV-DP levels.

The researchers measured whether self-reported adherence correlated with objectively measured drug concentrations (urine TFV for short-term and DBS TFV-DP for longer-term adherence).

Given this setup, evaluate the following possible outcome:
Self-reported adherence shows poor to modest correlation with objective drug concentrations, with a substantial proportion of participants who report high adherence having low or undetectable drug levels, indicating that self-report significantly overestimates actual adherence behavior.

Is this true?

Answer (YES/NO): NO